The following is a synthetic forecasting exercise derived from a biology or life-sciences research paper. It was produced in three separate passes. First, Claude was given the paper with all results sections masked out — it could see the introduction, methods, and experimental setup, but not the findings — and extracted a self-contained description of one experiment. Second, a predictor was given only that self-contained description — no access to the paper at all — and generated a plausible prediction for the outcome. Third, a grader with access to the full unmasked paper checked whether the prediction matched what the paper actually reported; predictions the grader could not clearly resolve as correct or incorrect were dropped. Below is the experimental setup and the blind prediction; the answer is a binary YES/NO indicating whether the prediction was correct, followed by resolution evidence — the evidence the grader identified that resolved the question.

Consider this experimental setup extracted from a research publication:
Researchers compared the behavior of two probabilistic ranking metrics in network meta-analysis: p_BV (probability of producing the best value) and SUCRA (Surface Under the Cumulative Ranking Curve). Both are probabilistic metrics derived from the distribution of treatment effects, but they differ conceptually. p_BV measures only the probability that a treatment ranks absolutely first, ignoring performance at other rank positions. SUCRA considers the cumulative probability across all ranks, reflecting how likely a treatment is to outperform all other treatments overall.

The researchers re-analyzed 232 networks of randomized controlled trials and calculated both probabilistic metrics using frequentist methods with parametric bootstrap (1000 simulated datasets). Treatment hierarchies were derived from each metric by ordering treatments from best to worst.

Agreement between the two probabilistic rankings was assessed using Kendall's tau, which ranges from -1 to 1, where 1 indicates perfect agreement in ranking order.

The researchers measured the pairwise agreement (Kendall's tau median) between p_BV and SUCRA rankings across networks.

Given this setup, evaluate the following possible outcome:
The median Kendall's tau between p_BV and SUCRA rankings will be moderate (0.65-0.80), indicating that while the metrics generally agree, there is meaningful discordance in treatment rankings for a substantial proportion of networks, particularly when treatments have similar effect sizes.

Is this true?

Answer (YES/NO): YES